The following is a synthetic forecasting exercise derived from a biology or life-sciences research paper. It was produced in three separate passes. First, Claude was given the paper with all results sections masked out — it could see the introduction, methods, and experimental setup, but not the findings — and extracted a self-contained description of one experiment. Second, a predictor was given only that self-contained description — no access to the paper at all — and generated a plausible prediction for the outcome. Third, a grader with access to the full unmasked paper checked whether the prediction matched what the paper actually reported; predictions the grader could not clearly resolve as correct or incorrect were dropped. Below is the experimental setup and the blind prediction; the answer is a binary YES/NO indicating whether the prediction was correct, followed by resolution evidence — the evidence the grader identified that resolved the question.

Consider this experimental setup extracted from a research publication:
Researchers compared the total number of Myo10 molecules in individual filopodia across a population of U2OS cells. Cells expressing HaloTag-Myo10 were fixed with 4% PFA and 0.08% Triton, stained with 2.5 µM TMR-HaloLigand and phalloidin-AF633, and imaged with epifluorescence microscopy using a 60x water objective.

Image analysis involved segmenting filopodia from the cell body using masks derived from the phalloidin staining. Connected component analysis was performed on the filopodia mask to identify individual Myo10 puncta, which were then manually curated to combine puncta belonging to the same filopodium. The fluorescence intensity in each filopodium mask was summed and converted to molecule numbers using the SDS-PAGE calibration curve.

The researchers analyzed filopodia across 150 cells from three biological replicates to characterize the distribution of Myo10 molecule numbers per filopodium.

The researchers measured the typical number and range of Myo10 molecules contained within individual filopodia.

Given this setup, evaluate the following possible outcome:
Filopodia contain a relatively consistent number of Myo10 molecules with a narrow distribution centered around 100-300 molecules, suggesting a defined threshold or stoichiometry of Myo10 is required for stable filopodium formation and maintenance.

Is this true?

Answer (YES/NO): NO